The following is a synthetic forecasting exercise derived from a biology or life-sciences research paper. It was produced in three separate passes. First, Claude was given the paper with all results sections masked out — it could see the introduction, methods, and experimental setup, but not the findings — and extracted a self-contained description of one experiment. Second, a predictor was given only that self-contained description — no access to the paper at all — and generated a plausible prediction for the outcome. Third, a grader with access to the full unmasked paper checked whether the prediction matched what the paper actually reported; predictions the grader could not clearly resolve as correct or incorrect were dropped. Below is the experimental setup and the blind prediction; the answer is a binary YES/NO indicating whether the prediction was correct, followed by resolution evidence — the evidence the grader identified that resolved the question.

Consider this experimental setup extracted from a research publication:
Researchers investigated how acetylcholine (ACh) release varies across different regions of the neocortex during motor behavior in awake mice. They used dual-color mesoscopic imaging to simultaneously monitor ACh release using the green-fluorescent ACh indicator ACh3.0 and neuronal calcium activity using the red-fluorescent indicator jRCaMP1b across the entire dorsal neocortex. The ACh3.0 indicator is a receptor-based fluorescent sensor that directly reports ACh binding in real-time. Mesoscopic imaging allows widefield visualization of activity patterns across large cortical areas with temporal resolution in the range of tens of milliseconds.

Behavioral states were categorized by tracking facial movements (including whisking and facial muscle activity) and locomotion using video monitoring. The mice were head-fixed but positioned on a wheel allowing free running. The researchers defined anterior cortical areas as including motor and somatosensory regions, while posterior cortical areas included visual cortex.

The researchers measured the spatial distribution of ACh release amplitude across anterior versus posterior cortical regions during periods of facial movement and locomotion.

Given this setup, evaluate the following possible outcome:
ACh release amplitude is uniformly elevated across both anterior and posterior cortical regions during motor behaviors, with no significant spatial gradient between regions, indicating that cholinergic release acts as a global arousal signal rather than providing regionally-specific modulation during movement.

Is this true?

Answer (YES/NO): NO